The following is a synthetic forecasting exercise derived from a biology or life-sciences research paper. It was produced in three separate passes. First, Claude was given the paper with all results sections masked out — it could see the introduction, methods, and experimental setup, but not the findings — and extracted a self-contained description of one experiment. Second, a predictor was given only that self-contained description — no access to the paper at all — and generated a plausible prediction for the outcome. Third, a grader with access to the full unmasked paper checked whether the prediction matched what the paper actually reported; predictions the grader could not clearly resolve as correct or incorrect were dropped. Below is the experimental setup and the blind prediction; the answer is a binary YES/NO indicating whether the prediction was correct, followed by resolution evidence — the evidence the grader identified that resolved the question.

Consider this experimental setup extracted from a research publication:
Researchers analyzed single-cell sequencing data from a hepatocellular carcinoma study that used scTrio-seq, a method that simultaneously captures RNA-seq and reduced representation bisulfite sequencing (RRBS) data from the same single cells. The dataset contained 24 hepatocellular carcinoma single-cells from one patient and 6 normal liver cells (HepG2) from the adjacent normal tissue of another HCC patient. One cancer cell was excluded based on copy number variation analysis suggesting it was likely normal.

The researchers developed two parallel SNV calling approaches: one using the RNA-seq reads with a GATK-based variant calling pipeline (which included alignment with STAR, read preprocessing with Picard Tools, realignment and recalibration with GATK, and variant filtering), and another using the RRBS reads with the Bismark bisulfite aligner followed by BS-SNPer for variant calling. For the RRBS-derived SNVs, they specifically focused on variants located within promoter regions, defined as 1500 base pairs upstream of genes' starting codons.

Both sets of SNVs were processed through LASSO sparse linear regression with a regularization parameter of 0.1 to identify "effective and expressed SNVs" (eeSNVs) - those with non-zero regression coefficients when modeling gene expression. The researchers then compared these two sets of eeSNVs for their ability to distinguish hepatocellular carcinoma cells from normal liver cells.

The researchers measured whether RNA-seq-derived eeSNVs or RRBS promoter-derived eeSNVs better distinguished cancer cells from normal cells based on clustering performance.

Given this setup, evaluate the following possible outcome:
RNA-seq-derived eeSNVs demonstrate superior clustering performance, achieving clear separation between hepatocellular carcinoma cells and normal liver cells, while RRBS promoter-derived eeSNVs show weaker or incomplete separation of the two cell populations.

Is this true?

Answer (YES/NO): NO